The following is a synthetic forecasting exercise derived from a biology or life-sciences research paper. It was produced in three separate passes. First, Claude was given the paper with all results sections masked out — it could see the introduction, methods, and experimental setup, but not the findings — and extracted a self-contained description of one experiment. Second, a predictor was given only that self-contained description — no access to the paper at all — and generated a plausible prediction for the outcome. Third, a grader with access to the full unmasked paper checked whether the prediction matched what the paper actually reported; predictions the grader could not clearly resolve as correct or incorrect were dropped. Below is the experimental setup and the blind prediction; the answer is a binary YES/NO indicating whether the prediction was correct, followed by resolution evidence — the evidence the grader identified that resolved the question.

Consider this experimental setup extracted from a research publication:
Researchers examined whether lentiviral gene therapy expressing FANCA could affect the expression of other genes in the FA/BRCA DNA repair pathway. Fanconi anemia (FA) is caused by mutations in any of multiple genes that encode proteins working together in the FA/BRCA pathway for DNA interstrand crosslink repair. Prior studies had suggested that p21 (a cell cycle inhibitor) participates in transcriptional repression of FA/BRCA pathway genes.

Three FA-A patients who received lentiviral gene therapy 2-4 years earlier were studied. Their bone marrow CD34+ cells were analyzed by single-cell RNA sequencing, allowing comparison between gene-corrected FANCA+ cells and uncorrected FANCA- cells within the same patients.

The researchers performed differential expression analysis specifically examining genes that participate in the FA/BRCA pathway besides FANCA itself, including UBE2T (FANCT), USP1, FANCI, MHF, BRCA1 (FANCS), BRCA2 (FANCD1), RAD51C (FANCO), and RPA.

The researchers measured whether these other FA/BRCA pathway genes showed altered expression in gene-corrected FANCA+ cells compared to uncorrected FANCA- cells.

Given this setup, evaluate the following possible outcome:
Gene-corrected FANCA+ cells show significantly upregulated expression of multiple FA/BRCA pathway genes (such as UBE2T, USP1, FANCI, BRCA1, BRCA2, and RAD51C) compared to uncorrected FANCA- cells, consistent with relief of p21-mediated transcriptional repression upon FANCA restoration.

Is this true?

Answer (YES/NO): YES